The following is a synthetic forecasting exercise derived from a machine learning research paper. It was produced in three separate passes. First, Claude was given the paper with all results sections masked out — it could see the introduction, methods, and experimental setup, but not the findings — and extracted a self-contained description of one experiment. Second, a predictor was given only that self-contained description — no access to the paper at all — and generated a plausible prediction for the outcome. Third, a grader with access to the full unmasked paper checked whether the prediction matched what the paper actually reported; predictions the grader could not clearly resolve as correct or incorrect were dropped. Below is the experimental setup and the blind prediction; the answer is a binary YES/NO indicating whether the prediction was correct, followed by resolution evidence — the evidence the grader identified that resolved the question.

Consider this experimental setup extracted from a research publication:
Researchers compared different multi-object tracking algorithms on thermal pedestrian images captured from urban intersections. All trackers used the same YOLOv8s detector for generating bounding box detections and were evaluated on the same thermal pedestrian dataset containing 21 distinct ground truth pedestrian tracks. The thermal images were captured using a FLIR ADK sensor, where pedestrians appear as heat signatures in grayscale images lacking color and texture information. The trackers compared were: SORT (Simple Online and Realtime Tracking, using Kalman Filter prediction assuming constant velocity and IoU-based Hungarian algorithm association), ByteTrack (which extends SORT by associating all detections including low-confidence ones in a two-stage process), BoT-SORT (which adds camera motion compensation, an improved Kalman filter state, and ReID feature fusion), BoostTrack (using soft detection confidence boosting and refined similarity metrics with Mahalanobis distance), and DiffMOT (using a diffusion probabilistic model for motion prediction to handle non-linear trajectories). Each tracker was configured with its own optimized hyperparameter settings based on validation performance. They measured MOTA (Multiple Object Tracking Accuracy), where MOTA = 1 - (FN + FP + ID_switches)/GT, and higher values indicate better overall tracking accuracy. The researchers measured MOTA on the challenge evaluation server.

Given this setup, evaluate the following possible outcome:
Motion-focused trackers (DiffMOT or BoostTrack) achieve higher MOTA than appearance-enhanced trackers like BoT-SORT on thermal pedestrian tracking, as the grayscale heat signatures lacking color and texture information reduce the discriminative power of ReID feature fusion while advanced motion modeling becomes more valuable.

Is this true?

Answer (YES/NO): NO